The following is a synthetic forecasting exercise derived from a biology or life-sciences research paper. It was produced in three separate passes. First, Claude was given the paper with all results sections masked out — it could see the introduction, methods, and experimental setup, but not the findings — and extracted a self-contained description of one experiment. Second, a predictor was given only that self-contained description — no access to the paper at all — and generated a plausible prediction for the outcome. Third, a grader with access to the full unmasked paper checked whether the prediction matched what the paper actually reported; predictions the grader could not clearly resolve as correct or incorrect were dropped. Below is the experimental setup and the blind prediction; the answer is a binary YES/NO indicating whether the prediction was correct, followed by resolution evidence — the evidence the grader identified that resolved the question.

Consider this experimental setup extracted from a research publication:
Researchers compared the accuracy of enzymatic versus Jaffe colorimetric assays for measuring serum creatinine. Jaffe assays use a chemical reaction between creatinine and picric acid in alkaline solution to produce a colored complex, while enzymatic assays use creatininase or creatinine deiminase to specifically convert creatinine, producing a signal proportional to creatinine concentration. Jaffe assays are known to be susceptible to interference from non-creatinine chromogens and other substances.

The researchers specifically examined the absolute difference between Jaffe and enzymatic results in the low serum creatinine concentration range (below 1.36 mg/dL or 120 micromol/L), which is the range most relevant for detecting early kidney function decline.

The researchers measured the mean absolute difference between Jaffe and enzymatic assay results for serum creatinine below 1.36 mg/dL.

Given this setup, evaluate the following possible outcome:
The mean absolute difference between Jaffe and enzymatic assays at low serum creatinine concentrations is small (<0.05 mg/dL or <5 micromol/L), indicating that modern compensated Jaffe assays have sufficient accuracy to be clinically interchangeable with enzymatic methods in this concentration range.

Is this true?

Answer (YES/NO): NO